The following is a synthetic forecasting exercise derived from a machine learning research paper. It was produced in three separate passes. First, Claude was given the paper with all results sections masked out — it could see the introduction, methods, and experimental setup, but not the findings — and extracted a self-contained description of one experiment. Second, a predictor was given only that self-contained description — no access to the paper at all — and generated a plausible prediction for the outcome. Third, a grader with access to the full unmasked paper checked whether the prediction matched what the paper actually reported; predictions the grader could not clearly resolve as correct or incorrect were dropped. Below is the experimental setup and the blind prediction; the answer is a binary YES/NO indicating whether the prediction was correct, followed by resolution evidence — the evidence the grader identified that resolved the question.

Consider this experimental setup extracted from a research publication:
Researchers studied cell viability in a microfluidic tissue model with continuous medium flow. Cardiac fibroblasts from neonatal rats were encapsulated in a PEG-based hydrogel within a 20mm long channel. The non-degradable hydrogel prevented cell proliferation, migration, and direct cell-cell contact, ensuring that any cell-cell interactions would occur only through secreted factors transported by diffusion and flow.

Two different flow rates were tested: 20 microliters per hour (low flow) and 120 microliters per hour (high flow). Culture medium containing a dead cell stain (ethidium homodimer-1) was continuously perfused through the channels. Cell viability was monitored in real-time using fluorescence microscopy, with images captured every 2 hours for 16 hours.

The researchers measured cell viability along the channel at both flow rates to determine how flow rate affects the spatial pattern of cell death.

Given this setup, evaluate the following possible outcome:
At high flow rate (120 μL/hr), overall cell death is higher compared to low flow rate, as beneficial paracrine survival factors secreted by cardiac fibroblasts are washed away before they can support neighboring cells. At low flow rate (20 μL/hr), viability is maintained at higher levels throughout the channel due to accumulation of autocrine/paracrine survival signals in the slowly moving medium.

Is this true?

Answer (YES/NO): YES